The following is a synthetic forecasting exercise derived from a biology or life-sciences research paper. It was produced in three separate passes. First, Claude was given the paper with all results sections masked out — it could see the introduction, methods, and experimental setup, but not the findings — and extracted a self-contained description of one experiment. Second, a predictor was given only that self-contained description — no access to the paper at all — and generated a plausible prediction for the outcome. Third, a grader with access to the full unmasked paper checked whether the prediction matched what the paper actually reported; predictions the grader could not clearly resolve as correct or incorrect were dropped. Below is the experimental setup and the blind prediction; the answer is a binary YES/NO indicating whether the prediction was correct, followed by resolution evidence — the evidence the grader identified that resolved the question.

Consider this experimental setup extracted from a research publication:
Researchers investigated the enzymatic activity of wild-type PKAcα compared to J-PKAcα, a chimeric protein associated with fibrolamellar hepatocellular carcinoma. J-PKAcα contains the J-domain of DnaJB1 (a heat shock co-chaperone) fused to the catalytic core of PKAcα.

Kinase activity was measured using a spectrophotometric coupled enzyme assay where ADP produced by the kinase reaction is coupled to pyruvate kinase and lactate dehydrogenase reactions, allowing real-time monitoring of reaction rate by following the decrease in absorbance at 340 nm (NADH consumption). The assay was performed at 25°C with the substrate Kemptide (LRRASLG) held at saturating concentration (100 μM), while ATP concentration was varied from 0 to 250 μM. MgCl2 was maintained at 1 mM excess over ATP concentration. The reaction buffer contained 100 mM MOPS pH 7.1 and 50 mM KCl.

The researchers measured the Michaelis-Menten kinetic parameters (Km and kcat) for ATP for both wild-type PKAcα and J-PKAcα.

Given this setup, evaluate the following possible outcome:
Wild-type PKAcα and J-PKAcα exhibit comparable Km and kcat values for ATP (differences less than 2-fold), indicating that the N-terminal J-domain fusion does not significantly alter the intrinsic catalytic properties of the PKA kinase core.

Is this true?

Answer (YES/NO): YES